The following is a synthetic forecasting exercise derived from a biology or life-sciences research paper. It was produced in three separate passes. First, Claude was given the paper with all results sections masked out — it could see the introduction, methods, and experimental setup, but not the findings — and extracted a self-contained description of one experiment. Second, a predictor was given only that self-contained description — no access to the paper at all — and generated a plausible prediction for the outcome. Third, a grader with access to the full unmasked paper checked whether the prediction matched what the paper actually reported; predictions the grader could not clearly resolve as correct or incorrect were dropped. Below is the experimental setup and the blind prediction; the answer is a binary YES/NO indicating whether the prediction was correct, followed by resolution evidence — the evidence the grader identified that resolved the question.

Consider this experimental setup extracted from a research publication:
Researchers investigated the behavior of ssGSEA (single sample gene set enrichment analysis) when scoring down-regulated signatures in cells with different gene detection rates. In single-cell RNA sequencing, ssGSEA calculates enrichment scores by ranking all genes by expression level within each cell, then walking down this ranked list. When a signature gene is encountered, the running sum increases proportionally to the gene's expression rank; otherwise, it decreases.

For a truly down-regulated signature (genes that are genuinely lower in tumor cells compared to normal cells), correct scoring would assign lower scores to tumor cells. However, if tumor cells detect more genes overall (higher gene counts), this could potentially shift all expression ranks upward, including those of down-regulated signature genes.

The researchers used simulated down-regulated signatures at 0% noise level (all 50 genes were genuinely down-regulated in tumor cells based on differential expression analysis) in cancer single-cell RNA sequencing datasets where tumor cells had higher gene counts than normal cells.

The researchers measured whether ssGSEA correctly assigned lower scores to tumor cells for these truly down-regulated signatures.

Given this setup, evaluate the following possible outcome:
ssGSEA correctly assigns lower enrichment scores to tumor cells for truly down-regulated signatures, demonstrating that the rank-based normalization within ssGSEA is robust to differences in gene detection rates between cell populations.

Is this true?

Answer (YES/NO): NO